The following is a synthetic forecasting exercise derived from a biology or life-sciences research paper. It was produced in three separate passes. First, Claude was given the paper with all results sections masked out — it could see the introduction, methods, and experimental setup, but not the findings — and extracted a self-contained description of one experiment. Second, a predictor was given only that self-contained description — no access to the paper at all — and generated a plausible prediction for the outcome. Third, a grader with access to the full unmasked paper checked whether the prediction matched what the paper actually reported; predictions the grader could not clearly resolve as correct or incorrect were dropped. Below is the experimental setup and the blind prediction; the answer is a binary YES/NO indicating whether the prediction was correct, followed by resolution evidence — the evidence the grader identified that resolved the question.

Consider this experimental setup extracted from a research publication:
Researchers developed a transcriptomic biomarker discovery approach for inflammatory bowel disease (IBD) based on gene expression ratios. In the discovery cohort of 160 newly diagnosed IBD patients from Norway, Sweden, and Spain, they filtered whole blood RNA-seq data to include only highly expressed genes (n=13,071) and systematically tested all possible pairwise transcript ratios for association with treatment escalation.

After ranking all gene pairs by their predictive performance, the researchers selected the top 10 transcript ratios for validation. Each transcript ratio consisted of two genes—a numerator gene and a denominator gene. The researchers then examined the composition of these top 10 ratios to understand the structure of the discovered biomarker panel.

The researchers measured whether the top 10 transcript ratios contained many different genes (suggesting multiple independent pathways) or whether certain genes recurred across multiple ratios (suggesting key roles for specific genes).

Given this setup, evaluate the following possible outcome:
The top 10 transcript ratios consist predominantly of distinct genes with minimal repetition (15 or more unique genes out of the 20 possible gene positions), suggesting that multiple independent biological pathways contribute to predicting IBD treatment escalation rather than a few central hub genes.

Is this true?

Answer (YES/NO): NO